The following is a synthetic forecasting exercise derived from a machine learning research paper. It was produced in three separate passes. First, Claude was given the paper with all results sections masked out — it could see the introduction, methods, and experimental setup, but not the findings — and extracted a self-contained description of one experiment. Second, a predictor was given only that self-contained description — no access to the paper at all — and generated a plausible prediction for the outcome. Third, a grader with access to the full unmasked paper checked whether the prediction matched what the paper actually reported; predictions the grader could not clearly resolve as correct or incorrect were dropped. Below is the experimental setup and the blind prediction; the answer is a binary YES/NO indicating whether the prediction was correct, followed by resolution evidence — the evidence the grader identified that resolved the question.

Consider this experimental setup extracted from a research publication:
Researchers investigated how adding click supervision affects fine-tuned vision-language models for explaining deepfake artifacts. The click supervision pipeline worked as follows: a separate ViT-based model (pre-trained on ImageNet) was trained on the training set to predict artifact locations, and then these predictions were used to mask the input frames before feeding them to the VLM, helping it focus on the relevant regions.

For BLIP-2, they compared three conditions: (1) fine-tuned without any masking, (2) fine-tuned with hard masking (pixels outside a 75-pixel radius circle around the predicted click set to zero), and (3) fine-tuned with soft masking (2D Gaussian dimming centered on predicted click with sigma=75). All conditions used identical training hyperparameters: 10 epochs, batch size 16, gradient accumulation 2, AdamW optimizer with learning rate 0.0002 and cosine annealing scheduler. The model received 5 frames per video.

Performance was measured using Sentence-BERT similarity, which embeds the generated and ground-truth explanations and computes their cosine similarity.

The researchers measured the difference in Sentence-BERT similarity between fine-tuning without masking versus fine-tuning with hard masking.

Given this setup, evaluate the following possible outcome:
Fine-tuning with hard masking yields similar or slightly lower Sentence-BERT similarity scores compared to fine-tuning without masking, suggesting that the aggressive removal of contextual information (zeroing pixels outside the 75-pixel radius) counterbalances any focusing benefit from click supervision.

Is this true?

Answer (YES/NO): NO